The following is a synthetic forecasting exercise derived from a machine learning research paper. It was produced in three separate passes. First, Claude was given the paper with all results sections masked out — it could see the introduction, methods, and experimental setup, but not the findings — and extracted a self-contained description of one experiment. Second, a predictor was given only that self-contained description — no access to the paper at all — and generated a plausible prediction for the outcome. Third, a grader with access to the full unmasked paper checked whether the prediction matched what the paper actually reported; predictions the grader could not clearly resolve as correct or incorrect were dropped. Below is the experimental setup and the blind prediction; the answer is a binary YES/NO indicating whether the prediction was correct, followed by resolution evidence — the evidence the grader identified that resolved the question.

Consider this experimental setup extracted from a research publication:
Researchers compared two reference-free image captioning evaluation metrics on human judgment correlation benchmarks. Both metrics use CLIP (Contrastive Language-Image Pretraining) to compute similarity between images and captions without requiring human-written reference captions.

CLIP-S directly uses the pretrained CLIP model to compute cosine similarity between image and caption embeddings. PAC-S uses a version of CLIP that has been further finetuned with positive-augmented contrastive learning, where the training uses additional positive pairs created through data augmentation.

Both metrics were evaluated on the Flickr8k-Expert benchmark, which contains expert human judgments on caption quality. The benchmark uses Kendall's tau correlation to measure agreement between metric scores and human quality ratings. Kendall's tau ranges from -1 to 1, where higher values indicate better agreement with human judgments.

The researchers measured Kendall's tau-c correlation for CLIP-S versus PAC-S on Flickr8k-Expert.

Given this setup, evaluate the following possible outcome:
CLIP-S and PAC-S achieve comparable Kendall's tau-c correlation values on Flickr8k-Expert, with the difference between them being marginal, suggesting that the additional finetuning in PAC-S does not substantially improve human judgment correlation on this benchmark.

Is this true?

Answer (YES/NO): NO